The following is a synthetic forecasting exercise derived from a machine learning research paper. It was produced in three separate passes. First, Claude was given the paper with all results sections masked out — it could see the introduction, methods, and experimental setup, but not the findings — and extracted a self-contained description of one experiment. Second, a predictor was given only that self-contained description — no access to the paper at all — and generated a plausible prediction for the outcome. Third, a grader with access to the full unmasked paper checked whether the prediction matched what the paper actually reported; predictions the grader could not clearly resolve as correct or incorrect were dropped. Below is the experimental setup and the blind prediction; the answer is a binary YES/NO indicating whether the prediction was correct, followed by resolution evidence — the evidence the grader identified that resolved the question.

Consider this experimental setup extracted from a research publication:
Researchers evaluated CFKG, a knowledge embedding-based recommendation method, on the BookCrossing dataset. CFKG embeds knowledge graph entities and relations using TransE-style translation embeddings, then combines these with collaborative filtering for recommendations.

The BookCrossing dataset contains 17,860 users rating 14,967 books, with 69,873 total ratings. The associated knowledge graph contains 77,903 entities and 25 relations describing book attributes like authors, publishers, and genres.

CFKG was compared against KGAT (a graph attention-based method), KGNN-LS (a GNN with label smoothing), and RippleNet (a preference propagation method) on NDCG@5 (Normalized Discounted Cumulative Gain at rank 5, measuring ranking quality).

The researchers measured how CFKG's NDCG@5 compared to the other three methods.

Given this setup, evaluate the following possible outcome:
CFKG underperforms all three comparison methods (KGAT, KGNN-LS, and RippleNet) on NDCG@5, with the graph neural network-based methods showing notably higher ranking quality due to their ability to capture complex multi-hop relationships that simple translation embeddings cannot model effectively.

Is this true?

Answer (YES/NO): NO